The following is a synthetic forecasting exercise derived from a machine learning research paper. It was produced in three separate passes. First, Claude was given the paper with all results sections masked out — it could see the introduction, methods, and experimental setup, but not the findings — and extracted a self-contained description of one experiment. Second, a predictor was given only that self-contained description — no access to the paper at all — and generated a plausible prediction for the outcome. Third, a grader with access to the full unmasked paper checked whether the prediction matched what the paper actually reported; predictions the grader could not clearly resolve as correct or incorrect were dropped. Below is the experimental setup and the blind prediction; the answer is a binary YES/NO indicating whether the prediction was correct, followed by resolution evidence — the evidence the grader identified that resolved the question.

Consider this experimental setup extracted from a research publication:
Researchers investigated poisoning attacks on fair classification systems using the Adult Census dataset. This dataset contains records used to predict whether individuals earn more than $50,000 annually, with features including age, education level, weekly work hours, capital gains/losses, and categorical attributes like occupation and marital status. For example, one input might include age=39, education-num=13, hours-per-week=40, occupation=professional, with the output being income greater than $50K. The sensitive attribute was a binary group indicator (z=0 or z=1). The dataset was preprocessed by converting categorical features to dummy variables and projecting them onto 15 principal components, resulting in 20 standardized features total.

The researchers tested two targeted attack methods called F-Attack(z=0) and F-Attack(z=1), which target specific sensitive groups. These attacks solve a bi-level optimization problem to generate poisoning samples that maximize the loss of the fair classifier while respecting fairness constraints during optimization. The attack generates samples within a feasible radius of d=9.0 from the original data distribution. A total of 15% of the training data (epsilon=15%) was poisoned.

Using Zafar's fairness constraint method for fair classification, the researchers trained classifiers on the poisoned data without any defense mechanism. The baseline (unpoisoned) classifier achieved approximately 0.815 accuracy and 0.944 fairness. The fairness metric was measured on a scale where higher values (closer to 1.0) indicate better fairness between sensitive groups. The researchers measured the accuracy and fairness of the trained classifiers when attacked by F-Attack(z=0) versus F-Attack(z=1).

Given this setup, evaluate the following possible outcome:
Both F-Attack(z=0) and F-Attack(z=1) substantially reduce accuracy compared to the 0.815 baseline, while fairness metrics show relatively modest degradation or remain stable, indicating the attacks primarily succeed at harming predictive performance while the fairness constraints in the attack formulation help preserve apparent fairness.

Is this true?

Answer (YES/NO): NO